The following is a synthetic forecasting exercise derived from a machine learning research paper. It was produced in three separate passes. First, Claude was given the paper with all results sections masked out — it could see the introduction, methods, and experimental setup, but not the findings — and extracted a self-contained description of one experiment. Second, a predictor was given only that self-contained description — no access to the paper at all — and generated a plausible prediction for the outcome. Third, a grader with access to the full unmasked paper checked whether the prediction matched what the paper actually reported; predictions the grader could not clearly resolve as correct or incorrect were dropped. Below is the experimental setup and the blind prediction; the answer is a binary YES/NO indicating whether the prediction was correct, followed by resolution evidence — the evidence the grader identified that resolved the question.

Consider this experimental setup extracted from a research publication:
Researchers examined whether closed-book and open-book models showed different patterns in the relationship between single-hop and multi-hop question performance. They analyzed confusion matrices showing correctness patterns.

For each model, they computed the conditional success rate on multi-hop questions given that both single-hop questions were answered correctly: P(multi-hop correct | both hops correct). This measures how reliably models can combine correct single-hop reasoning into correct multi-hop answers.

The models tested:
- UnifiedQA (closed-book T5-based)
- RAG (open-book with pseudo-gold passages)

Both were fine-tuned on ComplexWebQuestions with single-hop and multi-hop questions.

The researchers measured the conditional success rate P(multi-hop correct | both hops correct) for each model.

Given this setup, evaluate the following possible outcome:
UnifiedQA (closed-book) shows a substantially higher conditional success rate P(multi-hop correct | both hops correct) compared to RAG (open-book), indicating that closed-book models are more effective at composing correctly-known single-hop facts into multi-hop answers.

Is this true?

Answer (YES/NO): NO